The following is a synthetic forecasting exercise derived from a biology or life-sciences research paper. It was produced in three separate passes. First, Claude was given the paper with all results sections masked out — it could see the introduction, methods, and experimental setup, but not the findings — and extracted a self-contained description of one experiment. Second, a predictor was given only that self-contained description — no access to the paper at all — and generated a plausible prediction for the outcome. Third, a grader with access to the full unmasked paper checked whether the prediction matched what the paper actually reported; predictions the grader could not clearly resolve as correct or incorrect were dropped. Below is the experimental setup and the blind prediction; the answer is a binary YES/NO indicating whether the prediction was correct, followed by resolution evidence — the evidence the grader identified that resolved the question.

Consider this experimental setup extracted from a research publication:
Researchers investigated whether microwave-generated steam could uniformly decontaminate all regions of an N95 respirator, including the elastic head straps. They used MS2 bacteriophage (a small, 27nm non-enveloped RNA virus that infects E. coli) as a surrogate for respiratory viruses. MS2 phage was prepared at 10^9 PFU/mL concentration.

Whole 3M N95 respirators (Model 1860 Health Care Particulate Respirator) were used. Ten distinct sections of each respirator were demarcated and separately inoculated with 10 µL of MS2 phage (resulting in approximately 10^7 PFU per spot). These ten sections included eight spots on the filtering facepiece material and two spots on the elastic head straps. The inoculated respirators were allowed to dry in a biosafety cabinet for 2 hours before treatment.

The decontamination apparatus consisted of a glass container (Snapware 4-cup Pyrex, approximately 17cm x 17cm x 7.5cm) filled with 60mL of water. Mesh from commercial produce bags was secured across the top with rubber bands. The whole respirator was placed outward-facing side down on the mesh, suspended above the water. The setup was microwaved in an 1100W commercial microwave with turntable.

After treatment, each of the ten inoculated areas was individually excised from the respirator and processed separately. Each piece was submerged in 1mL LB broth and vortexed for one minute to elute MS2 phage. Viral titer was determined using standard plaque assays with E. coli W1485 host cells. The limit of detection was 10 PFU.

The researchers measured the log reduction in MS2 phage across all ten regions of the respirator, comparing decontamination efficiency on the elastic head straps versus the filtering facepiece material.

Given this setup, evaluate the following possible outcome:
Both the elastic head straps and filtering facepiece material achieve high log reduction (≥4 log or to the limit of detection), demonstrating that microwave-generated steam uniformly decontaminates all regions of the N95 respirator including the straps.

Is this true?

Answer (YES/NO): YES